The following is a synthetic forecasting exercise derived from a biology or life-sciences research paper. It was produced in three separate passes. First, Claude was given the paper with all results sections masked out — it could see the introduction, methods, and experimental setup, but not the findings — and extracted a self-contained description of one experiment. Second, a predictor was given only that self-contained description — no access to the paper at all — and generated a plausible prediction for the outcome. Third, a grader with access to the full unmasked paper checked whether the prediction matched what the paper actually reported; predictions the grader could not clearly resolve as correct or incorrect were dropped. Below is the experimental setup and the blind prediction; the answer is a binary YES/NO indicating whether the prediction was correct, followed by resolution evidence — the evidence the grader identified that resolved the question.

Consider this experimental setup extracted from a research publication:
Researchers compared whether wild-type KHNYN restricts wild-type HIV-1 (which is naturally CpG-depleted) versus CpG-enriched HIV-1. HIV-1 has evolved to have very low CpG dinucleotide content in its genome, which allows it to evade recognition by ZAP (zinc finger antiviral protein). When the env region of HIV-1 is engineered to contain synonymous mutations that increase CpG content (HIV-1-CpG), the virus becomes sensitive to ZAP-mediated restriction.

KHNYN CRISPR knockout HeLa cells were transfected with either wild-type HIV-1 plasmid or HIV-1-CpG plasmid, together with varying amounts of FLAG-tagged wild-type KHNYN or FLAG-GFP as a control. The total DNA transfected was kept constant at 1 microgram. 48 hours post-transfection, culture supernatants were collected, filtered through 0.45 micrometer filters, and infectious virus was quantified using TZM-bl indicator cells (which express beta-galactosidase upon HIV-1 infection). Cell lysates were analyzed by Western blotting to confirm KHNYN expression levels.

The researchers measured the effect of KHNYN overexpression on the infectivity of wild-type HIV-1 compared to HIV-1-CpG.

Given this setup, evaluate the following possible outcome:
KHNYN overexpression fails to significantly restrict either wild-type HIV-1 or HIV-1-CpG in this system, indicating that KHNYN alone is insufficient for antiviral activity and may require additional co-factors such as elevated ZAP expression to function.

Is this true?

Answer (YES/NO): NO